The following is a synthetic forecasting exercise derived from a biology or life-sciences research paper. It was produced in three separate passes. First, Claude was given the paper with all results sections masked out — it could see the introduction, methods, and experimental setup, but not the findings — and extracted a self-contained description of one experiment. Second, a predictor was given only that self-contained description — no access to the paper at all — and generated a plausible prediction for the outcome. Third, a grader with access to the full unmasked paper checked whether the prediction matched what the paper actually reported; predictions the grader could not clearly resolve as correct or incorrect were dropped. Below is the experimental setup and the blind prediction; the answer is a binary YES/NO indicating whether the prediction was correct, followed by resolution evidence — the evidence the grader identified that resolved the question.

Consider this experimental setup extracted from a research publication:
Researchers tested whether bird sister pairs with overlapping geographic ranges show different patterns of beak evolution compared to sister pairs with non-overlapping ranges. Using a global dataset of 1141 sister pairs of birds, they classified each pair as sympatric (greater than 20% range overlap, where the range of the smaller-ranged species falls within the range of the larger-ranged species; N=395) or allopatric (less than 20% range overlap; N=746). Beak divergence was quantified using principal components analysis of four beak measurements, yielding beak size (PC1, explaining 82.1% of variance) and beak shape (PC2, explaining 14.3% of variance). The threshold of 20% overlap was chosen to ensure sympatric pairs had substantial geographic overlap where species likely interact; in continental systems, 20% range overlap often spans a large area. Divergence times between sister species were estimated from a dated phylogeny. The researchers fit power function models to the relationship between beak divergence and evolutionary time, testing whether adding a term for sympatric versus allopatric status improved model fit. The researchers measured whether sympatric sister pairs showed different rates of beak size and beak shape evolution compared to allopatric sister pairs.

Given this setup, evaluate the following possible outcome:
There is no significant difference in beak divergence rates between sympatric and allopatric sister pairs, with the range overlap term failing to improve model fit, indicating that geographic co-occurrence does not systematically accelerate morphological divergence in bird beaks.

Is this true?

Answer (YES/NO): NO